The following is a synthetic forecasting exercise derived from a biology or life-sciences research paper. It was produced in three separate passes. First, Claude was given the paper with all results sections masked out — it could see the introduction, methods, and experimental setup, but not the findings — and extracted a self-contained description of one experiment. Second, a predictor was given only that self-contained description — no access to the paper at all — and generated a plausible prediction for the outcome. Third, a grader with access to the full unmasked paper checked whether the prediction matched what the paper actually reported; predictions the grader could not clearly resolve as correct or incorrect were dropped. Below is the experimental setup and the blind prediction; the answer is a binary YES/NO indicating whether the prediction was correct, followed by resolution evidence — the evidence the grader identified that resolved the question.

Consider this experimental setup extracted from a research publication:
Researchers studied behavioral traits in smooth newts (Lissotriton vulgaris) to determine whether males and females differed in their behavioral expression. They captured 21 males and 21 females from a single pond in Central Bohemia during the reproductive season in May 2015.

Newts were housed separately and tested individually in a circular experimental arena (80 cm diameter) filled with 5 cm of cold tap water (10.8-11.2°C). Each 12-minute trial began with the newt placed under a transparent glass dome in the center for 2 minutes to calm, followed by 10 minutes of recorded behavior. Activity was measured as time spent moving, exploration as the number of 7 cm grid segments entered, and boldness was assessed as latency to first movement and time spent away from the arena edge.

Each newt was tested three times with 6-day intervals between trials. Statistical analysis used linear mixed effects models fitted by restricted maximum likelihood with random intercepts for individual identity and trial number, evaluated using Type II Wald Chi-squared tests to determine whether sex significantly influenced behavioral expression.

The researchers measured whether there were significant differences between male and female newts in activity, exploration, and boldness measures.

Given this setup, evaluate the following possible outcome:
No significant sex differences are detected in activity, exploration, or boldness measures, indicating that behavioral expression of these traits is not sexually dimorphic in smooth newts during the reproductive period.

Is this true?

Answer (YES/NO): YES